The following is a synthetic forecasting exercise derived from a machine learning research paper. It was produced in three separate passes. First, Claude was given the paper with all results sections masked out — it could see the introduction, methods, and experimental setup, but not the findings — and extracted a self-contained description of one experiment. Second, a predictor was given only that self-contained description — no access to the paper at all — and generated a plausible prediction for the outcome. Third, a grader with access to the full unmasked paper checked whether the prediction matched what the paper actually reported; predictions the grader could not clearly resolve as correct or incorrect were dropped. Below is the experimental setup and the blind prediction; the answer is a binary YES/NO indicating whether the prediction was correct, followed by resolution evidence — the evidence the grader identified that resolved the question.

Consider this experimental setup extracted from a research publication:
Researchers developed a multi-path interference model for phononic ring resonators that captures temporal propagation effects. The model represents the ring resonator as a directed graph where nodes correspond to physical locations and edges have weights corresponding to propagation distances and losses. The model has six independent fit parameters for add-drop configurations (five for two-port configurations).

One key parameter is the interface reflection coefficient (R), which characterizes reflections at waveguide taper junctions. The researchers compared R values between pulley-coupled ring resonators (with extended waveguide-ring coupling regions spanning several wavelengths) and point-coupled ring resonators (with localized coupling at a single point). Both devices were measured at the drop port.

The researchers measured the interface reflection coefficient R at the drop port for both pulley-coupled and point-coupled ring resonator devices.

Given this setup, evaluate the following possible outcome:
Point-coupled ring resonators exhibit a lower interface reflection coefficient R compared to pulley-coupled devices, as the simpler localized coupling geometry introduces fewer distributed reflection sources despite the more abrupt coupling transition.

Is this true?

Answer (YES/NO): YES